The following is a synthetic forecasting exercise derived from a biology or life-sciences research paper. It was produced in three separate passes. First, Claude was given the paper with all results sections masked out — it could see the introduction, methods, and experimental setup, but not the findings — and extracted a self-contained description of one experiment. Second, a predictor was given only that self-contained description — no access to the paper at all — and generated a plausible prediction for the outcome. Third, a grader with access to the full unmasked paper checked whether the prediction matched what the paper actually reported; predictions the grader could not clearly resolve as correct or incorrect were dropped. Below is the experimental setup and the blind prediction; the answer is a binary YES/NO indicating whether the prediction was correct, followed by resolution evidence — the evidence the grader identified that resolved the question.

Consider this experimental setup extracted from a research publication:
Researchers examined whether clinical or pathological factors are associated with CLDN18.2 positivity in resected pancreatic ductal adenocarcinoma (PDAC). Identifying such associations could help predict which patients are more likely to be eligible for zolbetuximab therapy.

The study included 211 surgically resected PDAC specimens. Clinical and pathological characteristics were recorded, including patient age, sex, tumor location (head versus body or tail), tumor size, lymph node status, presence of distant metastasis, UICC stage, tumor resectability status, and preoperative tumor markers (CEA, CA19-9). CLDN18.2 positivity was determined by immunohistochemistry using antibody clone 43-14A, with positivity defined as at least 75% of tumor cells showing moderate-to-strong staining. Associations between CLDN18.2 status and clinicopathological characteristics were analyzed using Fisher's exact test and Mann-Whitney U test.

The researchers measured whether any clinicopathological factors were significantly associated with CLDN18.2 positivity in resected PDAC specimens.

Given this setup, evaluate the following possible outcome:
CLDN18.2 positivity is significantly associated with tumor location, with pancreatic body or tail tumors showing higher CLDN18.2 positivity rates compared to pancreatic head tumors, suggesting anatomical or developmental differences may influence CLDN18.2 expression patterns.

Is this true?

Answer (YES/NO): NO